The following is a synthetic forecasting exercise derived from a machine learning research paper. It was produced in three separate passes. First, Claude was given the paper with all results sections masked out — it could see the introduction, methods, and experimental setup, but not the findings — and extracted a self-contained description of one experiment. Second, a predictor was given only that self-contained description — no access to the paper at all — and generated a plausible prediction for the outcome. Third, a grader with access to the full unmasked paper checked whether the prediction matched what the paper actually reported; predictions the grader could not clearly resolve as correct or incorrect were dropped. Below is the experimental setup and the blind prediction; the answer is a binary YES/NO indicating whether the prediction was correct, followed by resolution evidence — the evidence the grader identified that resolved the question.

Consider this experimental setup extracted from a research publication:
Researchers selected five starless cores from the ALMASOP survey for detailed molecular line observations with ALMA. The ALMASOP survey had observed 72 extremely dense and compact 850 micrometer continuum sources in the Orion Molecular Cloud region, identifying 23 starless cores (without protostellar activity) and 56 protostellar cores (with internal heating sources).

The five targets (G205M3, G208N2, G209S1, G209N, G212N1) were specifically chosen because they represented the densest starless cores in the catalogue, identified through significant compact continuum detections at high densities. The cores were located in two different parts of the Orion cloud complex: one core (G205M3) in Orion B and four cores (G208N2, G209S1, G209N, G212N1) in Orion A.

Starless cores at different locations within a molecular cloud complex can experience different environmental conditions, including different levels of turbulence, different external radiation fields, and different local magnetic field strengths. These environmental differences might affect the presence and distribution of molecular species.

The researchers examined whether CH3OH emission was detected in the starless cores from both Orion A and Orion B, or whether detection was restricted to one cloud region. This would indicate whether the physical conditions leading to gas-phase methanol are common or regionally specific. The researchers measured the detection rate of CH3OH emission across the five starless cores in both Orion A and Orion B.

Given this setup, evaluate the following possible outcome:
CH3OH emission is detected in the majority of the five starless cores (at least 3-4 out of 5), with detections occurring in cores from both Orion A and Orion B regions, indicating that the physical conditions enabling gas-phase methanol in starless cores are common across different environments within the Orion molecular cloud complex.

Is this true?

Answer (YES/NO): YES